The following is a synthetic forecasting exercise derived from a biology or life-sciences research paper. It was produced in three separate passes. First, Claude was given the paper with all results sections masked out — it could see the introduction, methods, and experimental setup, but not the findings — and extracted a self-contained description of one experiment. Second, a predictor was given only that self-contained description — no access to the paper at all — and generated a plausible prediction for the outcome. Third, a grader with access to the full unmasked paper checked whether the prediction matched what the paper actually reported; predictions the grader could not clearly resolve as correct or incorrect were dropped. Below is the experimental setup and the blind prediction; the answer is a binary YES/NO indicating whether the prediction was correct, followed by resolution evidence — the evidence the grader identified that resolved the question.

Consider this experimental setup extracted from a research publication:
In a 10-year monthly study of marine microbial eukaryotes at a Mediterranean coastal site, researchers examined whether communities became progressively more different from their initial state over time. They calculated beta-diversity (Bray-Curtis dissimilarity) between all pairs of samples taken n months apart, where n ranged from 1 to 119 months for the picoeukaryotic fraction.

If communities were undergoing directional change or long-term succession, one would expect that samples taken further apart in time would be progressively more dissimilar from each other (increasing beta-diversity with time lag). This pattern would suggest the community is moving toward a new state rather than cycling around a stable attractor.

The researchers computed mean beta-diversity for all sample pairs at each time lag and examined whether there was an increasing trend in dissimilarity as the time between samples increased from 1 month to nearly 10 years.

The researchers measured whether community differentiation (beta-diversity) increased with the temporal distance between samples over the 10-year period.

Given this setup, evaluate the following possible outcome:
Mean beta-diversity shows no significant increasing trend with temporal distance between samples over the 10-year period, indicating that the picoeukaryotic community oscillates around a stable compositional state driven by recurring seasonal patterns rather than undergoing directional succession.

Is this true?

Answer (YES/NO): YES